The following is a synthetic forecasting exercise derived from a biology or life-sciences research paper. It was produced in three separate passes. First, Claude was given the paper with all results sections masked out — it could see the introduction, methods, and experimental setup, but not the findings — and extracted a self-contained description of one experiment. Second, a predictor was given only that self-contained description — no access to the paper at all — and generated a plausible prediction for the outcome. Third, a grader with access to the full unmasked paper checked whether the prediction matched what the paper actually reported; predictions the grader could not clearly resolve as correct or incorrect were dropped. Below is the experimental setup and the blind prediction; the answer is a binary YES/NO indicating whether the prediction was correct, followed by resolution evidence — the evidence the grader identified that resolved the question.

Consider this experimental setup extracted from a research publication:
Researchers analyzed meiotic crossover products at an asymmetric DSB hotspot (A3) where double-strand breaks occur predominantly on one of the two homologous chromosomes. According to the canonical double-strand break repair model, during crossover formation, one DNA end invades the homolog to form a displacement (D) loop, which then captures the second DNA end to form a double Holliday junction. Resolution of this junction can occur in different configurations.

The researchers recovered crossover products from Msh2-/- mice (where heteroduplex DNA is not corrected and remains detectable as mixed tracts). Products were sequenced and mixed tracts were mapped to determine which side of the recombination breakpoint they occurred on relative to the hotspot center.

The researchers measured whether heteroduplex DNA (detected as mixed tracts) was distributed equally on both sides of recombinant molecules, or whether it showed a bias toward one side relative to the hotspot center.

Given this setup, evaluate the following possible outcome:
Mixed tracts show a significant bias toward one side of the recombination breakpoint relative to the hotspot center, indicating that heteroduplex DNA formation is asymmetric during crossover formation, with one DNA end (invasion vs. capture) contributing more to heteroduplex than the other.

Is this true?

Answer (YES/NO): YES